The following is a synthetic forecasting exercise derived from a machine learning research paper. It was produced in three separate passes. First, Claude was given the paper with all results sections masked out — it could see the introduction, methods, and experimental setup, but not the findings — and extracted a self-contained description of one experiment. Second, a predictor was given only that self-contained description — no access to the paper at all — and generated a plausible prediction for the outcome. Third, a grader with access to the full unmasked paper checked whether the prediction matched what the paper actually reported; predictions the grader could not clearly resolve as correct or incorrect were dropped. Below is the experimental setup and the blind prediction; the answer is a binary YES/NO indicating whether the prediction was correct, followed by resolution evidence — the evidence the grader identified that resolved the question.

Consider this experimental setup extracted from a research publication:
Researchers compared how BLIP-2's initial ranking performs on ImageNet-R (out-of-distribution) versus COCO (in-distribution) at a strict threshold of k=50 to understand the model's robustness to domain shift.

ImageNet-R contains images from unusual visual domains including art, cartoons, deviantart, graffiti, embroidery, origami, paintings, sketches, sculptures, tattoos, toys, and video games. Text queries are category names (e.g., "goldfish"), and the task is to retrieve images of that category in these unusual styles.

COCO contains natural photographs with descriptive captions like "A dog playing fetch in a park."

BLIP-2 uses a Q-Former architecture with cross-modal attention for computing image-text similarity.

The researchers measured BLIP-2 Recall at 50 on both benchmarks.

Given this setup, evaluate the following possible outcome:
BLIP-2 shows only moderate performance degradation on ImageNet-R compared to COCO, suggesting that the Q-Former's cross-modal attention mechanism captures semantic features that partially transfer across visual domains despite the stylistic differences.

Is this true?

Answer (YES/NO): NO